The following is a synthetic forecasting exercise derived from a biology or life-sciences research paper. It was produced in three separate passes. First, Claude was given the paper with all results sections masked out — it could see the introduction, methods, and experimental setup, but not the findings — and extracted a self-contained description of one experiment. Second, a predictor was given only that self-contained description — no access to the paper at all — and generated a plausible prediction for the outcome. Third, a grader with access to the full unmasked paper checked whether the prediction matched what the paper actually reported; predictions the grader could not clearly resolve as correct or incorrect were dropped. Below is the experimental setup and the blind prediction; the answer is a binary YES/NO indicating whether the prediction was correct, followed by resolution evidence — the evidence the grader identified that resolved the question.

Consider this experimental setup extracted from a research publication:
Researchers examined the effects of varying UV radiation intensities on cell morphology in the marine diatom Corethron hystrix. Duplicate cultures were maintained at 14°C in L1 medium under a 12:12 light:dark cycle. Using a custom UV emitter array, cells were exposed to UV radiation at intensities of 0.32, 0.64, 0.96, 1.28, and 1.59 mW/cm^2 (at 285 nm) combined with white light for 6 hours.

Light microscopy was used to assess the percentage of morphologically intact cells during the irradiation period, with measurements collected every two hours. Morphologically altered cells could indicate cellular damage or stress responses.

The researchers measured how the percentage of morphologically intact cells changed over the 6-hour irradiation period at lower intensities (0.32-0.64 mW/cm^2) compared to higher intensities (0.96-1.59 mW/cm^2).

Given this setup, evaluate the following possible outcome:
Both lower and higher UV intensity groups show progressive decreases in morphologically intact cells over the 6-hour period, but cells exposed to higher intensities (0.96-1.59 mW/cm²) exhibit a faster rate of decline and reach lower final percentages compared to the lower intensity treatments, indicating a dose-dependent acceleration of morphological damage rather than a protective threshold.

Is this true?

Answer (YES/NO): NO